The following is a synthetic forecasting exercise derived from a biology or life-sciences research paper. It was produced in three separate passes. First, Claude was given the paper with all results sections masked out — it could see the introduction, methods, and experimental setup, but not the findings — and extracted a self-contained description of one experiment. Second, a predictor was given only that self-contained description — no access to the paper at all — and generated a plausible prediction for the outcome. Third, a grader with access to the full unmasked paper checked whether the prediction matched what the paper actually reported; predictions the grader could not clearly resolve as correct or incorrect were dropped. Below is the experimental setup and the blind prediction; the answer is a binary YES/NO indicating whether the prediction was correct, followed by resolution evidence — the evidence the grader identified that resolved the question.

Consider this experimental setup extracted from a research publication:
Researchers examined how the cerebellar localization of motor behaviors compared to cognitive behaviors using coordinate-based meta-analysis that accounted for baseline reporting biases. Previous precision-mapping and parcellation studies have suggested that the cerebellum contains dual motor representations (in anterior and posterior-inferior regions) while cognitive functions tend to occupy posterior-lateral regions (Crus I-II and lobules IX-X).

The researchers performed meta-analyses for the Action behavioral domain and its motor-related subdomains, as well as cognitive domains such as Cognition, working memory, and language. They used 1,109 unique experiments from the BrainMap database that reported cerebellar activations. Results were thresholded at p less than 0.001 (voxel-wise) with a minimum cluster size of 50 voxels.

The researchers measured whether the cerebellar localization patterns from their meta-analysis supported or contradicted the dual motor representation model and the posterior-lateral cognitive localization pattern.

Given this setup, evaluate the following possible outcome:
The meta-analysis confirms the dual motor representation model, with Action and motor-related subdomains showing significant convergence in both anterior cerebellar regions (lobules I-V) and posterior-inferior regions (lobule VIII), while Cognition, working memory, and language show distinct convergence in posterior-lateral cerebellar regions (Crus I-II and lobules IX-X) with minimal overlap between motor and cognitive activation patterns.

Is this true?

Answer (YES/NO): NO